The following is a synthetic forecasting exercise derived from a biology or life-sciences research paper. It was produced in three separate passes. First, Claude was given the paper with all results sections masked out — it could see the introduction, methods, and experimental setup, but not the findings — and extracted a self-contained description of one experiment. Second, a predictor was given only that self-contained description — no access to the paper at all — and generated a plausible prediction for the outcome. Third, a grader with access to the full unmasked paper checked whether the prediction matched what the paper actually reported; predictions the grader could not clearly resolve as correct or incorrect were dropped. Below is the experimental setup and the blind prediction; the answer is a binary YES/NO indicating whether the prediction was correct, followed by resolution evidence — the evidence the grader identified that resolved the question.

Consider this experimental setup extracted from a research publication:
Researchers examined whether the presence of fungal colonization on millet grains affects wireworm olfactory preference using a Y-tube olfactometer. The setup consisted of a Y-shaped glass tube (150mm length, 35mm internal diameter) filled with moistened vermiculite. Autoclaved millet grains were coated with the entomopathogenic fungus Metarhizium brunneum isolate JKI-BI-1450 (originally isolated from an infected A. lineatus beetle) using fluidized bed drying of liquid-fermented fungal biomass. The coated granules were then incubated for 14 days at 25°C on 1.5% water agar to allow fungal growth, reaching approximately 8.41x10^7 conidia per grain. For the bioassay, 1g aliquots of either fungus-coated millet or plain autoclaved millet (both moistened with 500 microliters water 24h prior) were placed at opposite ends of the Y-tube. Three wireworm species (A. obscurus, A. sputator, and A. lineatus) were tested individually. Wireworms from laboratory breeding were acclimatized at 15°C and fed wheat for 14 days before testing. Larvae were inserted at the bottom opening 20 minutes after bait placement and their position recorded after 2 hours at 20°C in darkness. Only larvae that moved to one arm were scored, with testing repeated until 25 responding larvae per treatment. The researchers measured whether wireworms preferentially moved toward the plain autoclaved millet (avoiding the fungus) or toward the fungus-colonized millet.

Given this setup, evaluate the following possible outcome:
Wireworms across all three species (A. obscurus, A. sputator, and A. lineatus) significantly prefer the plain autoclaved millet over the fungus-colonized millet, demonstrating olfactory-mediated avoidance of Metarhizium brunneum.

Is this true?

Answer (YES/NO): NO